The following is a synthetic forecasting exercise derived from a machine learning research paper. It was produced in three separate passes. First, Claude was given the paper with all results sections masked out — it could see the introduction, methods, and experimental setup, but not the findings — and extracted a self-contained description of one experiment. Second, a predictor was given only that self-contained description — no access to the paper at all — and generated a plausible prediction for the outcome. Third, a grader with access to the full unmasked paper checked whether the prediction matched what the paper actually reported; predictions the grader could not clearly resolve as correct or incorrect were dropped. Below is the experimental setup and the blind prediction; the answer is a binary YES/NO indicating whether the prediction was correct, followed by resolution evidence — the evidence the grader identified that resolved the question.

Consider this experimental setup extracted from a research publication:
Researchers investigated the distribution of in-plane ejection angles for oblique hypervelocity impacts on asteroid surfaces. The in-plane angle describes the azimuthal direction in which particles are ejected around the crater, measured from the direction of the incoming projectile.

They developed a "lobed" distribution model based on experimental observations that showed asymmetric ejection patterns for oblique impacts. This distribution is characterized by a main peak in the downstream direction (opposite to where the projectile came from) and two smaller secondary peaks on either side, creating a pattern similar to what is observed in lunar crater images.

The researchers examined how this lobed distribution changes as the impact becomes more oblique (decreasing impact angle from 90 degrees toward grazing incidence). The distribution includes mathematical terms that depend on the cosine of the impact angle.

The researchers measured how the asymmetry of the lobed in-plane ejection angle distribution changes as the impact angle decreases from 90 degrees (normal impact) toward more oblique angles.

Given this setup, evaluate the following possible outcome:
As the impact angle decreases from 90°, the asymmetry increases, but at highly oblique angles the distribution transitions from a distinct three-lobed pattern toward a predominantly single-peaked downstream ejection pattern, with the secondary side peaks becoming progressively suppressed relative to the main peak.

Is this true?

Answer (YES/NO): NO